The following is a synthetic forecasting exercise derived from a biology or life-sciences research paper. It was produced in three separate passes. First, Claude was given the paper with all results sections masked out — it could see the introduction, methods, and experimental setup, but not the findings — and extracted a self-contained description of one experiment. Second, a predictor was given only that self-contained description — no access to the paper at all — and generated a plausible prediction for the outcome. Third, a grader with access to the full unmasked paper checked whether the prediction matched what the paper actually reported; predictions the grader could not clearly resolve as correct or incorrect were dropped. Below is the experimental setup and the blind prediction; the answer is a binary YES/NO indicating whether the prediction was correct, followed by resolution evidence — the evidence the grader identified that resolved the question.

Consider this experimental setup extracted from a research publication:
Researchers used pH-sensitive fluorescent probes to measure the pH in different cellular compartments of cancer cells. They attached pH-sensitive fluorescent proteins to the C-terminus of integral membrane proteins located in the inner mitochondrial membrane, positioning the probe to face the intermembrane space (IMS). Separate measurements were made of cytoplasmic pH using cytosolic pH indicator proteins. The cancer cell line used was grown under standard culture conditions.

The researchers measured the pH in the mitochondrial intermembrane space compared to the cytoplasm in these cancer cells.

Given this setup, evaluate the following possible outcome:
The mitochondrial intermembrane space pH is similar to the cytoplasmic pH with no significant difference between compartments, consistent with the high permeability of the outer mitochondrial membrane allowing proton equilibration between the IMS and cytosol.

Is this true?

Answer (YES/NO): NO